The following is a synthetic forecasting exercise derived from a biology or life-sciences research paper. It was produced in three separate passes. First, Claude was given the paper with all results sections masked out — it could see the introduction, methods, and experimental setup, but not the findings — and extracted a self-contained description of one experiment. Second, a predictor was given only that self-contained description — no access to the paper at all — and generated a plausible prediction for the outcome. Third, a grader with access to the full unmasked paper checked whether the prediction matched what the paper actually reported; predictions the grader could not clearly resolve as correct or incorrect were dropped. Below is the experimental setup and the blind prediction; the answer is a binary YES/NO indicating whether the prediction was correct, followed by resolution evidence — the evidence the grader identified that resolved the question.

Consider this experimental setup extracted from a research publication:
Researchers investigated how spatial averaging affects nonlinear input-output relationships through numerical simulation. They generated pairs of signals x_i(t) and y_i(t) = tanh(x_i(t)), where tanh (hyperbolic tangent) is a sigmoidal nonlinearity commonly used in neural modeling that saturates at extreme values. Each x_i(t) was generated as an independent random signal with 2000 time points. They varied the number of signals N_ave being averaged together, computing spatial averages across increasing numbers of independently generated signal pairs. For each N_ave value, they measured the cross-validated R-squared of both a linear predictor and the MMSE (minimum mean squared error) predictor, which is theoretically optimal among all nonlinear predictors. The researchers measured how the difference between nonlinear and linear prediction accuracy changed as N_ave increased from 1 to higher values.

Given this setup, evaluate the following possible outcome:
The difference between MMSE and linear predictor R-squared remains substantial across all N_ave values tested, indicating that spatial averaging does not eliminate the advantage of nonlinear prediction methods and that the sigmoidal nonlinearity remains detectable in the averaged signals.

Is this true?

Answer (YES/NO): NO